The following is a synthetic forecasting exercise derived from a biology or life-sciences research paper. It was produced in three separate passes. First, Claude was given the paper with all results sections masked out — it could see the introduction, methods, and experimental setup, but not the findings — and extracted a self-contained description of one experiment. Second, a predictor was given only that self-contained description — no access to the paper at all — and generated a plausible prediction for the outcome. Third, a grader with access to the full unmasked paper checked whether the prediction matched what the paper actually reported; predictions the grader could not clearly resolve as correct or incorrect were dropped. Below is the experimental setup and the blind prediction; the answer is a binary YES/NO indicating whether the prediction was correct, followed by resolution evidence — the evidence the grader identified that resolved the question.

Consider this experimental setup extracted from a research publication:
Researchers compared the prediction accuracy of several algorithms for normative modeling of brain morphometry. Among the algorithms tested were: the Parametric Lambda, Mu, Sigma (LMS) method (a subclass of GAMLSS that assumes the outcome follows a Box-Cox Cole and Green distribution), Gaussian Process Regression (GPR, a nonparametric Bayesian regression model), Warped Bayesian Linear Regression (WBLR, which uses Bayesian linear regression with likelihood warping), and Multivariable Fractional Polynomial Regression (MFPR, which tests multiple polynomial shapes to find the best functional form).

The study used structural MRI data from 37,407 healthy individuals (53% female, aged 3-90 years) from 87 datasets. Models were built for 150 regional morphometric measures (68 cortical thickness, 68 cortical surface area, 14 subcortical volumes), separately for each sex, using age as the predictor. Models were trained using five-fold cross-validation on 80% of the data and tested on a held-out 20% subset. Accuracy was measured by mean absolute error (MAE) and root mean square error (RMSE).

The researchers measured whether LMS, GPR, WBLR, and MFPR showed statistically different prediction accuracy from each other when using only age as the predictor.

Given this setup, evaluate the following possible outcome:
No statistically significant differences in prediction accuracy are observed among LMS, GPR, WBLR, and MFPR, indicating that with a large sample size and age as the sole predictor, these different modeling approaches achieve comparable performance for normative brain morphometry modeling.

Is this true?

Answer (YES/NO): YES